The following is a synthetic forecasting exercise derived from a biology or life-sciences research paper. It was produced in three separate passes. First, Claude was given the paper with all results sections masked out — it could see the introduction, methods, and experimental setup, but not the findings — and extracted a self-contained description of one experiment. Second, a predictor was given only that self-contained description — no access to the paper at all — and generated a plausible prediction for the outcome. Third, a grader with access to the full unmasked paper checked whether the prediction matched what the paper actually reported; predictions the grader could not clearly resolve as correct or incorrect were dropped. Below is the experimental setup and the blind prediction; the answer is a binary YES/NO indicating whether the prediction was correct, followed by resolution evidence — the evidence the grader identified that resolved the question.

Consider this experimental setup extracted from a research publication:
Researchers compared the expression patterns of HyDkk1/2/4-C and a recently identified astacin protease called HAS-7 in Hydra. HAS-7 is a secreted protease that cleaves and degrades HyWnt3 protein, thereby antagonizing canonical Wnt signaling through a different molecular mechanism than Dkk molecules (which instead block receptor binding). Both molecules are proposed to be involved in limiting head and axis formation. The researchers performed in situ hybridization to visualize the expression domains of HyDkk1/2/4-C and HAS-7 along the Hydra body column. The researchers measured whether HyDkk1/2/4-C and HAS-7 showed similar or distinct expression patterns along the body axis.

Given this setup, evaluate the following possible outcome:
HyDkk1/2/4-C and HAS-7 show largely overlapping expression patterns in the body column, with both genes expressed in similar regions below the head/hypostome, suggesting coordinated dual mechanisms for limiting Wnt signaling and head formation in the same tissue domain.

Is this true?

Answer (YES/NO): YES